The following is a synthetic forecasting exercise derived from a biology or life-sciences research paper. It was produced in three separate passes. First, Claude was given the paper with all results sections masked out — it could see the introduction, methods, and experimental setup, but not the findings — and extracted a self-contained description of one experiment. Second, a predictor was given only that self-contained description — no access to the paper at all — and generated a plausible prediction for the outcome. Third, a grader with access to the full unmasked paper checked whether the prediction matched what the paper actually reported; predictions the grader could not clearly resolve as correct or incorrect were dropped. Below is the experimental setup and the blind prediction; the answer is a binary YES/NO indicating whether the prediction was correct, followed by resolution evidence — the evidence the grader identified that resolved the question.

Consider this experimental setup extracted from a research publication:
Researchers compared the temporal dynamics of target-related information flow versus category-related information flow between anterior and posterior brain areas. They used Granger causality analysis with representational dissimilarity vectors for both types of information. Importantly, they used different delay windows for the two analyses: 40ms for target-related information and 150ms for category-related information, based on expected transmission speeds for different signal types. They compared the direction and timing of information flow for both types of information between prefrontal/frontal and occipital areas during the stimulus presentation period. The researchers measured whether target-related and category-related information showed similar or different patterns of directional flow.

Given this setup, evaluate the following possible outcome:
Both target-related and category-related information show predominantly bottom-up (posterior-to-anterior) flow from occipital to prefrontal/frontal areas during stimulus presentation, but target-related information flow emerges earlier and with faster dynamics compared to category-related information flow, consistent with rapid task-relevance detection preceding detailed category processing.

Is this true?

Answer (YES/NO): NO